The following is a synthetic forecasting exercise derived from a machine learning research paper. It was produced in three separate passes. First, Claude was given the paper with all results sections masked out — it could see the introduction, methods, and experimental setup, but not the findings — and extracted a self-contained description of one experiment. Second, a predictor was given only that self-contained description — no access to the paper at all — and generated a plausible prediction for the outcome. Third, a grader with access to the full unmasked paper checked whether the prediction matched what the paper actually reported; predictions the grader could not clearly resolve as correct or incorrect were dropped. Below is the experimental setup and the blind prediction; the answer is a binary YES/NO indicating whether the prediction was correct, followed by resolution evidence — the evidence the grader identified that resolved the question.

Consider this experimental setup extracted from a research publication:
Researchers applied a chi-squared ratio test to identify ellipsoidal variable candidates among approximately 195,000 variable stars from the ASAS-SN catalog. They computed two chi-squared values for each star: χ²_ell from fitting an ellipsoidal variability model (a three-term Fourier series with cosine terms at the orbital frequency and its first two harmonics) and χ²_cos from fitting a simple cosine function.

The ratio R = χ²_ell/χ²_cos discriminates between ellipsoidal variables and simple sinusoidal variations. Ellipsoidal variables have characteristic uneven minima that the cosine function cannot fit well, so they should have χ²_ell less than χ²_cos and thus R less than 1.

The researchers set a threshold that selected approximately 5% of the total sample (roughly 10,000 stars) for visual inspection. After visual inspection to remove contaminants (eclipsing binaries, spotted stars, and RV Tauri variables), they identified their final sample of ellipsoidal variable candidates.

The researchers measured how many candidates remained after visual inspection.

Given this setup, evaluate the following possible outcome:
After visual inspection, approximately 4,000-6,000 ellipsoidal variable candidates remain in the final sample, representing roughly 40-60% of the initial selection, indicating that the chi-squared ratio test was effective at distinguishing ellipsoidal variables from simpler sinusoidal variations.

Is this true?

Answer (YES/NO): NO